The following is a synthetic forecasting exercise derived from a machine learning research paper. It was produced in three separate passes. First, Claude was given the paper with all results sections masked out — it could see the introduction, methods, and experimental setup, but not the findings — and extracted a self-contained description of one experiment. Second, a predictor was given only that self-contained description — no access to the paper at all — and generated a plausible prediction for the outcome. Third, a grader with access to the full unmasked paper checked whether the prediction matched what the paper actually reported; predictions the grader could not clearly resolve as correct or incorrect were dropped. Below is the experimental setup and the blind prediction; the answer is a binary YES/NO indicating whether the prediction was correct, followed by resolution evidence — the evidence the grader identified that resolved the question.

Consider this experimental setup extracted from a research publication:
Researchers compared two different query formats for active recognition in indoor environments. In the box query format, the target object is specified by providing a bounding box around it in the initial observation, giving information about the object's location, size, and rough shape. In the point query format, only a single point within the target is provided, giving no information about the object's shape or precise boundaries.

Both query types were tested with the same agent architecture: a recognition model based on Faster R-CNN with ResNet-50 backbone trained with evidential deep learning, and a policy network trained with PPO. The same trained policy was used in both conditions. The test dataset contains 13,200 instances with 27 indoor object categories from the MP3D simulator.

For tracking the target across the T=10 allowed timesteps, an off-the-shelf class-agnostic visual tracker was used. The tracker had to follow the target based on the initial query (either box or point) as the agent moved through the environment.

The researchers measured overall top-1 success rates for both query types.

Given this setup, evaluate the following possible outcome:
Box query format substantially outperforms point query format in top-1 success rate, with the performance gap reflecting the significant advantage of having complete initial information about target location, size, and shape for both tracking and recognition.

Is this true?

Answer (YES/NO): YES